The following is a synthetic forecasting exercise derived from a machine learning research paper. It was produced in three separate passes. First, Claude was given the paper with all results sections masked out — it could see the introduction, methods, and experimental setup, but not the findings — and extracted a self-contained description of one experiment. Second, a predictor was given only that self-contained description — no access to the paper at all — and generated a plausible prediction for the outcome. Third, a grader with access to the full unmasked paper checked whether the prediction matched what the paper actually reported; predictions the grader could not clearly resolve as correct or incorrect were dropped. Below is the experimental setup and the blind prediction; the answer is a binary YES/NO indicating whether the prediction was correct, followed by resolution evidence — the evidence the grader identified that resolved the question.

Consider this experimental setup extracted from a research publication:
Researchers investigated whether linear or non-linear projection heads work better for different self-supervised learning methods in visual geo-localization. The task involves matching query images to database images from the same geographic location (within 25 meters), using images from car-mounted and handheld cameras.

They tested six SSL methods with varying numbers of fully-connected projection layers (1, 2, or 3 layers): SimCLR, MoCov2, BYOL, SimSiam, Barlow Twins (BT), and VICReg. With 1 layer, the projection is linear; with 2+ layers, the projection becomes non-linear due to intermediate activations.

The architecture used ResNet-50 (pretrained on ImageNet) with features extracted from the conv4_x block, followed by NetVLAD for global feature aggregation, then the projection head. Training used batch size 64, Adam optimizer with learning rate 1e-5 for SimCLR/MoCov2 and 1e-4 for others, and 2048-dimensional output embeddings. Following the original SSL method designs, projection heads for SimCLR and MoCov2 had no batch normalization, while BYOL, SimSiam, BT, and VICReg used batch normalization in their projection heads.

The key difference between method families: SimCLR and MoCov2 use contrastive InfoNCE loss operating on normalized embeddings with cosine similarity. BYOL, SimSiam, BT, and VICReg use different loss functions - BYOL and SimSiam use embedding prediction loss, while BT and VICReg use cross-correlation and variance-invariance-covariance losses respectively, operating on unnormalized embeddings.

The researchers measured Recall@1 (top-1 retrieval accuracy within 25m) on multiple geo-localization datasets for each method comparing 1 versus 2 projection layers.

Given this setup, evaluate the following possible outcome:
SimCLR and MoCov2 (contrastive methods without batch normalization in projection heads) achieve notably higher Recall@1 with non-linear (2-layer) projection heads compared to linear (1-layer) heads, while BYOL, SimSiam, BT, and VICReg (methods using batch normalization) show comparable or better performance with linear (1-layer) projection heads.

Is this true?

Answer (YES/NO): NO